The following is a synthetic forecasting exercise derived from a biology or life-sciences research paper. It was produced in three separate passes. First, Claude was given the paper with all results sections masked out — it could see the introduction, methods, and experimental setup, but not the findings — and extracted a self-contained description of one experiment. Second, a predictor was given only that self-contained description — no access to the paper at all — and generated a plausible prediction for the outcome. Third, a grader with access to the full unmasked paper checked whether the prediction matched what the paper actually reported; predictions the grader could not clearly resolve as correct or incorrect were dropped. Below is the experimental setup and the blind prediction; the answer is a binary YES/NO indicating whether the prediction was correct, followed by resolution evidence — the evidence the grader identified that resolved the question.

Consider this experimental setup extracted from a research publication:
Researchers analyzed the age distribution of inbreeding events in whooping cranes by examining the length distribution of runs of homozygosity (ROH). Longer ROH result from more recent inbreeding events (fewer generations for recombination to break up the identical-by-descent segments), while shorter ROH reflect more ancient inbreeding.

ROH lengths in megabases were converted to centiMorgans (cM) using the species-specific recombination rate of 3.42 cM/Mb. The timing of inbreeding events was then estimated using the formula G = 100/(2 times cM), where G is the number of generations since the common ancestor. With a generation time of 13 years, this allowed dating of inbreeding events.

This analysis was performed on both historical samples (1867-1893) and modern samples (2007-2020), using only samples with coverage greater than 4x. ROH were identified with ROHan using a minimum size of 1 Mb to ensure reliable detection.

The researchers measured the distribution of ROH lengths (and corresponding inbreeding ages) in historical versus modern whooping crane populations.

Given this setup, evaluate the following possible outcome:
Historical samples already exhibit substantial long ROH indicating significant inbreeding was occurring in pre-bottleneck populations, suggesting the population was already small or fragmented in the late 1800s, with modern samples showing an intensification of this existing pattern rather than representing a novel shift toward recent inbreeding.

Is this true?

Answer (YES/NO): NO